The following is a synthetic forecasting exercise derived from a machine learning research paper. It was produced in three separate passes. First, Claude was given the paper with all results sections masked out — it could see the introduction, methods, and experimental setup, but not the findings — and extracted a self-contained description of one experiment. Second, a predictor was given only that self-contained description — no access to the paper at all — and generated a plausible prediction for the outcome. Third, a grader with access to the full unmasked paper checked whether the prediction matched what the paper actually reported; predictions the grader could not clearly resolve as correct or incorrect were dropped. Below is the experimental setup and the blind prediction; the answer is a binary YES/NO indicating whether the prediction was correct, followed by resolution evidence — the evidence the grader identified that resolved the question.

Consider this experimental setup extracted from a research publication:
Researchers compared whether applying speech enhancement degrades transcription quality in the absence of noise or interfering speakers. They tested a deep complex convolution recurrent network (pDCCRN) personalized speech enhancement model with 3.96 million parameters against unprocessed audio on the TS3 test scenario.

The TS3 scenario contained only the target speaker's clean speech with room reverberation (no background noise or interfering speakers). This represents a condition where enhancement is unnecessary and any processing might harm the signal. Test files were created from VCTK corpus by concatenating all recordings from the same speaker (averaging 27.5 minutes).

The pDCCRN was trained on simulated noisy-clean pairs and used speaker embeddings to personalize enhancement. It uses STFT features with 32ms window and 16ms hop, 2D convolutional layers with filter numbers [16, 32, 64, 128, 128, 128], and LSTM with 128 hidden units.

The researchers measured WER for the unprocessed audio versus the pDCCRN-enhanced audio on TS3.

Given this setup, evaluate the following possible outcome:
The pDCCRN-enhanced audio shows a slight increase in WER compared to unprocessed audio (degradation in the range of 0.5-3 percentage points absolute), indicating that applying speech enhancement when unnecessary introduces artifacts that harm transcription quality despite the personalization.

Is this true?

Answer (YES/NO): NO